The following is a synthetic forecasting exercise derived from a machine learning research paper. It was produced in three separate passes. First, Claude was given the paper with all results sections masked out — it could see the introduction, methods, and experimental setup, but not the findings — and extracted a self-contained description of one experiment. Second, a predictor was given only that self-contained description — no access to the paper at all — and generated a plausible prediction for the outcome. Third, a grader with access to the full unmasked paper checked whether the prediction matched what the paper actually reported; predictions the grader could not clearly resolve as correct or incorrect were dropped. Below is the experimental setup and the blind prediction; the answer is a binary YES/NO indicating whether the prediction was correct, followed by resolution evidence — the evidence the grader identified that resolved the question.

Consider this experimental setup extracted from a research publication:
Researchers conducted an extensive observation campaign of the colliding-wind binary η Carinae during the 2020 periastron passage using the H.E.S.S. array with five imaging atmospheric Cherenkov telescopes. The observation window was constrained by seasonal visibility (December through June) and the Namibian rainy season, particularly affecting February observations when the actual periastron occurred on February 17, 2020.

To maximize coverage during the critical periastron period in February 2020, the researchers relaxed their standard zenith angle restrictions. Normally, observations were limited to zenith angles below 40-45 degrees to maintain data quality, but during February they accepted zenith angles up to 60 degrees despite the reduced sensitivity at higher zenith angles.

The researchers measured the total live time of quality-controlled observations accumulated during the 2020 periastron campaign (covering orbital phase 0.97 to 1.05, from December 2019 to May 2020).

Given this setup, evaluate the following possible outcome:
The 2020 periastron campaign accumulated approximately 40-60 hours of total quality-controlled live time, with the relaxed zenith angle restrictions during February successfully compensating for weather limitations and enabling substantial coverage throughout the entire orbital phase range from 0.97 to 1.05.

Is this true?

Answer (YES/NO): NO